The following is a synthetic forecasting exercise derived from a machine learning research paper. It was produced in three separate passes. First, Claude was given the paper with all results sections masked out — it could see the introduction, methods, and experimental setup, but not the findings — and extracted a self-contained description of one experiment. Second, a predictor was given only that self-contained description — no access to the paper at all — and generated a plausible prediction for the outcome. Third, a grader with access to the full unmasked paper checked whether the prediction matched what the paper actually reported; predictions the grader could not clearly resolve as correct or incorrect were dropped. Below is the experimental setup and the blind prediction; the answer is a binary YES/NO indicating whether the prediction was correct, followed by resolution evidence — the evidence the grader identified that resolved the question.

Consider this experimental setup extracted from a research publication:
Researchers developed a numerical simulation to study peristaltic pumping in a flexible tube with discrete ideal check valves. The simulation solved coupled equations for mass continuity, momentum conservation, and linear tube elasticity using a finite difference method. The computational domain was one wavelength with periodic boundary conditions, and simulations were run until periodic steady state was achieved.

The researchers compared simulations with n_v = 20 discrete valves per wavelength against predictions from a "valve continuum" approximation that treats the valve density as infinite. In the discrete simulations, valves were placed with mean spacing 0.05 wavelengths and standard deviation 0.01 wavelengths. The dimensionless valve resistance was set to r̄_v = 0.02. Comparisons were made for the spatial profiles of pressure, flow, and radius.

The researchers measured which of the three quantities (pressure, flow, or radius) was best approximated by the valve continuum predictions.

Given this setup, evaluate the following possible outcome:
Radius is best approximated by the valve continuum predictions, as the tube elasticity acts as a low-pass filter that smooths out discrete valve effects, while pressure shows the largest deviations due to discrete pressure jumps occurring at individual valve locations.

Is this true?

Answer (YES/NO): NO